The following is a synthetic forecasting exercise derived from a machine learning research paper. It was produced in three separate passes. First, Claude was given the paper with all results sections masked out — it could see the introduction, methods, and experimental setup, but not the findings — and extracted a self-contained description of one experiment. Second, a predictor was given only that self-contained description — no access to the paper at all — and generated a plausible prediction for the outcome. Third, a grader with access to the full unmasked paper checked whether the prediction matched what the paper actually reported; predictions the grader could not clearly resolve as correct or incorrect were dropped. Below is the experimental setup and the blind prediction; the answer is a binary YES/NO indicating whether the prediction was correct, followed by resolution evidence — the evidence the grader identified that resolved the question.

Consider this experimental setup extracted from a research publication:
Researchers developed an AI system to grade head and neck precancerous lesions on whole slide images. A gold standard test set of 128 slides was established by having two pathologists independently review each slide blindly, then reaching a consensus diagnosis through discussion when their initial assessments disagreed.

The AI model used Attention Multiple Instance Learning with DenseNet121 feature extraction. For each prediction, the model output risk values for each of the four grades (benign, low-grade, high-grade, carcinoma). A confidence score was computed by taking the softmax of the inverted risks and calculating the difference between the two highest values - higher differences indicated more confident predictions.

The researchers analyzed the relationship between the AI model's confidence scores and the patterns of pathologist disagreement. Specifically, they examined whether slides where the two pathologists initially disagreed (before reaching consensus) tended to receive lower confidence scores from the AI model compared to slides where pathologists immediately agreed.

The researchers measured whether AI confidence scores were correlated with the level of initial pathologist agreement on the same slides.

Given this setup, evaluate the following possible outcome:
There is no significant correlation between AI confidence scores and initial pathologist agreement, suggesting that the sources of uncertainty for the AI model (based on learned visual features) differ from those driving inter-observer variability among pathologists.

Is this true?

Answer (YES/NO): NO